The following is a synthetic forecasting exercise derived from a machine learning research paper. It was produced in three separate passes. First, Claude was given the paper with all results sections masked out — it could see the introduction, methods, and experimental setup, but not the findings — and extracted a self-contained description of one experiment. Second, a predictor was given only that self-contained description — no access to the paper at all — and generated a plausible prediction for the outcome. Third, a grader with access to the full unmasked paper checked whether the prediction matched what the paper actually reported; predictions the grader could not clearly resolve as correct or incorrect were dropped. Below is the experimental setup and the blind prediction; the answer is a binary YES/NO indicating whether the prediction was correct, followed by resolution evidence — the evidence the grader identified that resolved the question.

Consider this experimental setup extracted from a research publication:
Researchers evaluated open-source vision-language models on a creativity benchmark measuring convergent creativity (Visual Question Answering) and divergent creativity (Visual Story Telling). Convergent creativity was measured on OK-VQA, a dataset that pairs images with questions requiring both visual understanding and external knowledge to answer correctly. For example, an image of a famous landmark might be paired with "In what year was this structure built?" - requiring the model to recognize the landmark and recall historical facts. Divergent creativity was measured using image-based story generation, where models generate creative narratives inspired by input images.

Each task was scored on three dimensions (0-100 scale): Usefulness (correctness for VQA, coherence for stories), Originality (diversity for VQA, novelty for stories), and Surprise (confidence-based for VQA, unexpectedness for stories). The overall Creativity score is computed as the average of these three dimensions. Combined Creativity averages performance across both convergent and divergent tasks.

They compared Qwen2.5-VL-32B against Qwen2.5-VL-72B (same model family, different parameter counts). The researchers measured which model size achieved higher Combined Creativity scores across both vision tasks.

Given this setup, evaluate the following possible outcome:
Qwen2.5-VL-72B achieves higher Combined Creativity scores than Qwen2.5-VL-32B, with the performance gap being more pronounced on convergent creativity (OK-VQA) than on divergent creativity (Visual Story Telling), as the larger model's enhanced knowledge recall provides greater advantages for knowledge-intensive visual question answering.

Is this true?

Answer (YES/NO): NO